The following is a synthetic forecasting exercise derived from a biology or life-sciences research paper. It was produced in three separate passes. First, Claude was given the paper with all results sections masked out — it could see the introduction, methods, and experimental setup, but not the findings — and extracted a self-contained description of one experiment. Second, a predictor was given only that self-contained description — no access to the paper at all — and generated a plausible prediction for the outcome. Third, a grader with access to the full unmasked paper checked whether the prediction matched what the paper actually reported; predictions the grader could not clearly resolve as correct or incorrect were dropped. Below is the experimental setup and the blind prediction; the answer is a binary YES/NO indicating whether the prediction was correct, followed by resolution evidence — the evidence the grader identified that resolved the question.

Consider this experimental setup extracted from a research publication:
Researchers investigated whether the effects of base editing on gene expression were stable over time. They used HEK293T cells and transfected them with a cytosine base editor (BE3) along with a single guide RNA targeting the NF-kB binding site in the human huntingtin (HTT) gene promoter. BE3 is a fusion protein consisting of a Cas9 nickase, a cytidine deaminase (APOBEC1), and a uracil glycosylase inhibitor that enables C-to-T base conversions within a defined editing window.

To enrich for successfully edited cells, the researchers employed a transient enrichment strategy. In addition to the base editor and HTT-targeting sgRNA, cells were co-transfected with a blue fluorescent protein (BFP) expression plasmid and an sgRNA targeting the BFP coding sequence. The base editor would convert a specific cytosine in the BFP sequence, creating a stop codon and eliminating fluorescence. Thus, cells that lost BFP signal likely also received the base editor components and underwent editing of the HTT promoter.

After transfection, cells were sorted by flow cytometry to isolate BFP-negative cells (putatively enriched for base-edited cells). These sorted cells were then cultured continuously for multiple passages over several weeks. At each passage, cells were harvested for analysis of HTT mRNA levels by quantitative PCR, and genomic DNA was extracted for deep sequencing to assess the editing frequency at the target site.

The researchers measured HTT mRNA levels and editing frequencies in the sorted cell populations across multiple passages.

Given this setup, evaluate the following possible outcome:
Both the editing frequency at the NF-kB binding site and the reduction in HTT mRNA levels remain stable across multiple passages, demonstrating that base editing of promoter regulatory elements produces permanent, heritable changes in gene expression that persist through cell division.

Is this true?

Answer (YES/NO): YES